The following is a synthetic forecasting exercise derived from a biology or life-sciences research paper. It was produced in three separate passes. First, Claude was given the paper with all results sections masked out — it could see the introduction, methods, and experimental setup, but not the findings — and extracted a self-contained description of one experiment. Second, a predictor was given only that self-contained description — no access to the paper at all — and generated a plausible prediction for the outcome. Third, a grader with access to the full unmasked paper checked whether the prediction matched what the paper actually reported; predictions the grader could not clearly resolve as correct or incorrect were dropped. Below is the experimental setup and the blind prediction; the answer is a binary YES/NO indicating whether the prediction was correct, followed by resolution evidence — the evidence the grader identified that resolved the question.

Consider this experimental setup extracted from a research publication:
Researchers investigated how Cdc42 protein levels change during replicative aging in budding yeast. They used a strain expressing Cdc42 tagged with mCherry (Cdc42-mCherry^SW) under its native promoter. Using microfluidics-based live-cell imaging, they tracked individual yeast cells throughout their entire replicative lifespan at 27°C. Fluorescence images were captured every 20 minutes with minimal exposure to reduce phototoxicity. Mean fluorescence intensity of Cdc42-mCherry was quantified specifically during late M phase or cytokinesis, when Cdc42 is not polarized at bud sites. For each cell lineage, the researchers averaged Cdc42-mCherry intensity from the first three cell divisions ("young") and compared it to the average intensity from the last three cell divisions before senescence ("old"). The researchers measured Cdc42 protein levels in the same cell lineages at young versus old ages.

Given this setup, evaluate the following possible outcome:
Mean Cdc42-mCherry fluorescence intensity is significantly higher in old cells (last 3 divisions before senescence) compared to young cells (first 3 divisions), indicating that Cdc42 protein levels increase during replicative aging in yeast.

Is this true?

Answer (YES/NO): YES